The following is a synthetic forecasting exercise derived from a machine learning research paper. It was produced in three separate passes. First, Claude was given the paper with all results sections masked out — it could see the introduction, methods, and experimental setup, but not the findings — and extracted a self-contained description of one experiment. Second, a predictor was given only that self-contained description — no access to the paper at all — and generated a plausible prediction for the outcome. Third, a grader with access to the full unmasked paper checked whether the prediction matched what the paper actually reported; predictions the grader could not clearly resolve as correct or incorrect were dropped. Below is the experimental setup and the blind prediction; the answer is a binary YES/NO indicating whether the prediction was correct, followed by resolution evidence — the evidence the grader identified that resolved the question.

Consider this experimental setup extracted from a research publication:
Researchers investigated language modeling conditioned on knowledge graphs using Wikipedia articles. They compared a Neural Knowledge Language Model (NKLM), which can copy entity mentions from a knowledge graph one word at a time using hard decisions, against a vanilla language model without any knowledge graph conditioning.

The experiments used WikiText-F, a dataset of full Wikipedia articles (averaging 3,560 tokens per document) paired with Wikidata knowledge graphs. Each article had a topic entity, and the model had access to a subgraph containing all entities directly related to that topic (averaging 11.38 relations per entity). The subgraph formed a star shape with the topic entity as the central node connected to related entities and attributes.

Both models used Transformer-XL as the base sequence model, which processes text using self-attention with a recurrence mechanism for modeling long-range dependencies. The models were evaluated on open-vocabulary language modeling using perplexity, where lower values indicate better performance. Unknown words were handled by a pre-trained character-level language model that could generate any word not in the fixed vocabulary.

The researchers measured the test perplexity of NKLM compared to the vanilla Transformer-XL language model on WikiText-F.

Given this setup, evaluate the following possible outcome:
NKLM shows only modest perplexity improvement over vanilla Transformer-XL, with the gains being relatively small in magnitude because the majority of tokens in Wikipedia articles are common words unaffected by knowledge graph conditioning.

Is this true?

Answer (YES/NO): NO